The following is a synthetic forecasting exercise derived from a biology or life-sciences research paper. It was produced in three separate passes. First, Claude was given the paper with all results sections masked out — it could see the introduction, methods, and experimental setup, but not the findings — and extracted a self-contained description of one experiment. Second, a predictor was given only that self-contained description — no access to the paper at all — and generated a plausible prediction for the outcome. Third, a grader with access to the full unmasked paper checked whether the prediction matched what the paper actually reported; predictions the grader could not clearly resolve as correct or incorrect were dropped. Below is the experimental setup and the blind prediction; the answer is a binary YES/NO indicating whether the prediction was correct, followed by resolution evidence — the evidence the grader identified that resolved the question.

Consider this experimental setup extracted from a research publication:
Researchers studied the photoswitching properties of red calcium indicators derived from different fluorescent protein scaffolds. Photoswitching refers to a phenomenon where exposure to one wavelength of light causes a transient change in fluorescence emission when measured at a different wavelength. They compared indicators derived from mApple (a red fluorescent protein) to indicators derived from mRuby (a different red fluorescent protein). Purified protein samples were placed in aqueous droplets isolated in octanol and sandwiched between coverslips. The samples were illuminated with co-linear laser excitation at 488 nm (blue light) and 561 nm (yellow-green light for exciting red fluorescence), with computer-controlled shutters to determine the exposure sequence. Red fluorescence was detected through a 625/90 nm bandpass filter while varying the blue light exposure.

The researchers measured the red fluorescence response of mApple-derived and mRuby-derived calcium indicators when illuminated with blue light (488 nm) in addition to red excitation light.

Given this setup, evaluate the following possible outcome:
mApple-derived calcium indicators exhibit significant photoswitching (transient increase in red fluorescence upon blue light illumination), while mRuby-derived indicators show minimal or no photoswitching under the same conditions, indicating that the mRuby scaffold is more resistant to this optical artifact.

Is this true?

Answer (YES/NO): YES